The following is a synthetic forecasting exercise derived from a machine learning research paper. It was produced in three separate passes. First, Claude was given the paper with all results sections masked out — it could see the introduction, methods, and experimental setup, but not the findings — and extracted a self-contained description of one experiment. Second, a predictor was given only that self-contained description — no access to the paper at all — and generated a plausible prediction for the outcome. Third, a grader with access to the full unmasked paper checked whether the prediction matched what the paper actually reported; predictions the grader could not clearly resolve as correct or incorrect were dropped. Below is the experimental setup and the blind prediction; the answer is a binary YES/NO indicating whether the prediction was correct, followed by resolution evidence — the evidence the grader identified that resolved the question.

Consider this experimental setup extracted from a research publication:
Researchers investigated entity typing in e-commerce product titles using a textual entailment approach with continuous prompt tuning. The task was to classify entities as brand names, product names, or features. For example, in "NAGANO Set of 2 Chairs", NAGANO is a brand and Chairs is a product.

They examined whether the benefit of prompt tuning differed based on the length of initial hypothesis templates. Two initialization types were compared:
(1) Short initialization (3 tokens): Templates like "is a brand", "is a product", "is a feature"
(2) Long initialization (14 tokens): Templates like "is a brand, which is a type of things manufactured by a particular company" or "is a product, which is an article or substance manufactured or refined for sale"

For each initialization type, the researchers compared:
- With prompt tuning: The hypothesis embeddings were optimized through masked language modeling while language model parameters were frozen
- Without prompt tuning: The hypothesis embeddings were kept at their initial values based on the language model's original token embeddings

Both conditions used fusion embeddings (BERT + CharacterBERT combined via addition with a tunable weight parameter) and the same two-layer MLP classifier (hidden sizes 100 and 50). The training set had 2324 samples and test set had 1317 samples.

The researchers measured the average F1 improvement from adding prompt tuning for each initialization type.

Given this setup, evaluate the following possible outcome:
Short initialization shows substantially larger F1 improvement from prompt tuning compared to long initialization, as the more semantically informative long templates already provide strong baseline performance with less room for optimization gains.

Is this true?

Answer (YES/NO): NO